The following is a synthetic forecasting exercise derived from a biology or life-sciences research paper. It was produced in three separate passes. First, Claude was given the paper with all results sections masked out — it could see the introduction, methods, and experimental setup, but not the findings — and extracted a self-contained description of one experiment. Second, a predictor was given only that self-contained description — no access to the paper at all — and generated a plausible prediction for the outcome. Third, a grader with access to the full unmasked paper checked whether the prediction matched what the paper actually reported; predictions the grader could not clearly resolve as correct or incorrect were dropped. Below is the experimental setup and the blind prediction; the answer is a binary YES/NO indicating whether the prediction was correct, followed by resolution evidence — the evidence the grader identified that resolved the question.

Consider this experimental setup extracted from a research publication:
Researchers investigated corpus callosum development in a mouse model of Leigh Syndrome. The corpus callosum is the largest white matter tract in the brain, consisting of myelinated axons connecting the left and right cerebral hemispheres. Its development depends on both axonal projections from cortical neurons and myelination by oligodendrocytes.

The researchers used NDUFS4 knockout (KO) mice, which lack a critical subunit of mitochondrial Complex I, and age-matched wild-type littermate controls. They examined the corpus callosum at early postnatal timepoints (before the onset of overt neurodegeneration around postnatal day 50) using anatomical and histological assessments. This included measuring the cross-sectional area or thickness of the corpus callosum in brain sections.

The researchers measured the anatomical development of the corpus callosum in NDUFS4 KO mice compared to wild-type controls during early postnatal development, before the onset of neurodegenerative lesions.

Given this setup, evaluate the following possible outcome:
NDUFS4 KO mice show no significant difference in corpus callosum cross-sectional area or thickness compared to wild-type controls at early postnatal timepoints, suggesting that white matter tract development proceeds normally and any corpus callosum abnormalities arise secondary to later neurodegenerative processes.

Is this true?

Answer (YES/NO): NO